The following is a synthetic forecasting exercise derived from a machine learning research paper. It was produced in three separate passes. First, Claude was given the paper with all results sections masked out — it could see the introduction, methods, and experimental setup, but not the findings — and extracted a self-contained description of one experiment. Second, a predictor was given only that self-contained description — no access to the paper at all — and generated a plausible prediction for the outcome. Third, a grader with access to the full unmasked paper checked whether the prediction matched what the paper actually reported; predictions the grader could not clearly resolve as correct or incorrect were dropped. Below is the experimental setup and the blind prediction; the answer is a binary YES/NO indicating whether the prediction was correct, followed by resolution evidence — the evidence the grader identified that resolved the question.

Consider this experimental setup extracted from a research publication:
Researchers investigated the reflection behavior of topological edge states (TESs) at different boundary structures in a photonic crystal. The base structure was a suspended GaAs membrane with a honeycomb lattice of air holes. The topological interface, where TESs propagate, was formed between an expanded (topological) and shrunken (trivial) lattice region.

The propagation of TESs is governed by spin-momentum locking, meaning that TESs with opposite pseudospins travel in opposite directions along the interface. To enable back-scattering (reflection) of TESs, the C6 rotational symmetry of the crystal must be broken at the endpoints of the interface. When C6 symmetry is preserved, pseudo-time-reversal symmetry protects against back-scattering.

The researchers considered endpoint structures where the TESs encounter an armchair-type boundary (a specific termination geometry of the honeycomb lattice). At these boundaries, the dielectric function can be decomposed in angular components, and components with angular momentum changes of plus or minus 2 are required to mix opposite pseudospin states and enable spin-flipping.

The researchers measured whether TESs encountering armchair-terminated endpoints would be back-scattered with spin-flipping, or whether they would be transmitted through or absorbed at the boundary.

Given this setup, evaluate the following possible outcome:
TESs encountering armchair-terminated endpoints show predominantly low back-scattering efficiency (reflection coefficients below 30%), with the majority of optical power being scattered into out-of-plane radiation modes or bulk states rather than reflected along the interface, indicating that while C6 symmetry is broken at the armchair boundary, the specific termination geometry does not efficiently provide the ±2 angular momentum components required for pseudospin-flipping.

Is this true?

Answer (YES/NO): NO